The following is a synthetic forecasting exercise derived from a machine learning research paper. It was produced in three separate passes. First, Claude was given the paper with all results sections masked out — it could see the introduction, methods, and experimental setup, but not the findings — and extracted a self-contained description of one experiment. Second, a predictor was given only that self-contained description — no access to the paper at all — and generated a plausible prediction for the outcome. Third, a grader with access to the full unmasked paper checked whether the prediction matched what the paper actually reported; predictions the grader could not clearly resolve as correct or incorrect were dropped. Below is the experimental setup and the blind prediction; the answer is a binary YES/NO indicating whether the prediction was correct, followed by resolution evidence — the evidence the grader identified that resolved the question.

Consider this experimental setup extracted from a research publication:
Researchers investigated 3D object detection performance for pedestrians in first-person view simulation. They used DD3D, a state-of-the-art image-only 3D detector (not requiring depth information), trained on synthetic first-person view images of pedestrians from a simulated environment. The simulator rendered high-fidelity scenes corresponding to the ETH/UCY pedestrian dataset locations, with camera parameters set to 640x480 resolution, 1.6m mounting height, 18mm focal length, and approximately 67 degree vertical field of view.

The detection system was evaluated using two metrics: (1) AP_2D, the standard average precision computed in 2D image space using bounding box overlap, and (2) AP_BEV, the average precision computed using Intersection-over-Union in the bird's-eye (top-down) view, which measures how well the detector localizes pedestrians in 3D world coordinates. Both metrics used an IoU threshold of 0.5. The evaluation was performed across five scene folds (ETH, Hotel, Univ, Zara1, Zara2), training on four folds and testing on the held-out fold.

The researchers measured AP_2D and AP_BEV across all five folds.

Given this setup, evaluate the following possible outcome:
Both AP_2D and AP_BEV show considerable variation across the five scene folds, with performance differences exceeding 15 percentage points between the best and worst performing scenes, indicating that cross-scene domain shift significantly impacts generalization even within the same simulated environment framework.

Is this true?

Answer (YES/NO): NO